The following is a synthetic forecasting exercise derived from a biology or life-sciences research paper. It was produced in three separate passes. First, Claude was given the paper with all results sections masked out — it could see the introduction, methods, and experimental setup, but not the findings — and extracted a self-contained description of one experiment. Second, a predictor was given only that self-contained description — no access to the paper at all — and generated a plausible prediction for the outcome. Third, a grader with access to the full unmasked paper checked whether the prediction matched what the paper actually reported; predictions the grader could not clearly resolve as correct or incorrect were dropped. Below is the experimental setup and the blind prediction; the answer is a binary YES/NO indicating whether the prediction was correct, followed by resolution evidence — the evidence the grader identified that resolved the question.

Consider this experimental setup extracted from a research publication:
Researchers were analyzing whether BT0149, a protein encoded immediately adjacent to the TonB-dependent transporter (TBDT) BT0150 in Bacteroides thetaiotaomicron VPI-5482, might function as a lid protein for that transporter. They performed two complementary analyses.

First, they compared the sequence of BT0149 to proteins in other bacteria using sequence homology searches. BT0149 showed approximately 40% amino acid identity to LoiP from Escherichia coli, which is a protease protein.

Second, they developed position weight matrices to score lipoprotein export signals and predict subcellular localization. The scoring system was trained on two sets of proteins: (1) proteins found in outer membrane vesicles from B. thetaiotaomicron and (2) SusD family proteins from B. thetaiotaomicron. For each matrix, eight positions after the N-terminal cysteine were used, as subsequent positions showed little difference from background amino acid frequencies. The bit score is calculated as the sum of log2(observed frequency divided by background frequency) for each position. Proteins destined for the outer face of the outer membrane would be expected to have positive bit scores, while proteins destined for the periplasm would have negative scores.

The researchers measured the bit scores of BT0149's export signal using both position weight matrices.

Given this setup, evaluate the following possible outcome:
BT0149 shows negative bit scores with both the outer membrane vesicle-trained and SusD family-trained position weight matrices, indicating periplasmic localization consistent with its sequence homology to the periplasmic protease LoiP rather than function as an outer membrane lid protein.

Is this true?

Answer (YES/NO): YES